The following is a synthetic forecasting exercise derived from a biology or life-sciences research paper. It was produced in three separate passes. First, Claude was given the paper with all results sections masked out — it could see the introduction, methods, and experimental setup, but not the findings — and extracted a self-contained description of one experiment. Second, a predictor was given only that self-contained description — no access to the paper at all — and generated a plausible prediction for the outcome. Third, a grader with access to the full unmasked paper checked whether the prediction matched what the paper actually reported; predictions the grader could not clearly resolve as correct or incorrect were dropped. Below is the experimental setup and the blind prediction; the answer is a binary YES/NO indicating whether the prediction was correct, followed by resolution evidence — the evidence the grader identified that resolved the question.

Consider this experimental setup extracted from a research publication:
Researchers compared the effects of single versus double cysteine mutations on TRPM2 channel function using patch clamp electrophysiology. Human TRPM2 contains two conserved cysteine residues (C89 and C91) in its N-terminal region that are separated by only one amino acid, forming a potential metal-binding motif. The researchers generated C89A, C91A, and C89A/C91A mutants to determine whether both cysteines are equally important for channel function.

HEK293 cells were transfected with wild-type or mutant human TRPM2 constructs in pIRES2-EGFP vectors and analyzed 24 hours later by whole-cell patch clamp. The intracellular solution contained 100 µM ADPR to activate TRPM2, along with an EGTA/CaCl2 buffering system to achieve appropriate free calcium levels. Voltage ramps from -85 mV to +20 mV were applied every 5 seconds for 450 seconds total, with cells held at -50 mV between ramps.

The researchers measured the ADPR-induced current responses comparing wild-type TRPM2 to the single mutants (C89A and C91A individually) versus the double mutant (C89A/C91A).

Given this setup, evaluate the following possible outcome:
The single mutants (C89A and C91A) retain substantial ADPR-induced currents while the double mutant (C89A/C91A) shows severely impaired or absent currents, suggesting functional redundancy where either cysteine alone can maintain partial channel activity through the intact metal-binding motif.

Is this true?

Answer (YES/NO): NO